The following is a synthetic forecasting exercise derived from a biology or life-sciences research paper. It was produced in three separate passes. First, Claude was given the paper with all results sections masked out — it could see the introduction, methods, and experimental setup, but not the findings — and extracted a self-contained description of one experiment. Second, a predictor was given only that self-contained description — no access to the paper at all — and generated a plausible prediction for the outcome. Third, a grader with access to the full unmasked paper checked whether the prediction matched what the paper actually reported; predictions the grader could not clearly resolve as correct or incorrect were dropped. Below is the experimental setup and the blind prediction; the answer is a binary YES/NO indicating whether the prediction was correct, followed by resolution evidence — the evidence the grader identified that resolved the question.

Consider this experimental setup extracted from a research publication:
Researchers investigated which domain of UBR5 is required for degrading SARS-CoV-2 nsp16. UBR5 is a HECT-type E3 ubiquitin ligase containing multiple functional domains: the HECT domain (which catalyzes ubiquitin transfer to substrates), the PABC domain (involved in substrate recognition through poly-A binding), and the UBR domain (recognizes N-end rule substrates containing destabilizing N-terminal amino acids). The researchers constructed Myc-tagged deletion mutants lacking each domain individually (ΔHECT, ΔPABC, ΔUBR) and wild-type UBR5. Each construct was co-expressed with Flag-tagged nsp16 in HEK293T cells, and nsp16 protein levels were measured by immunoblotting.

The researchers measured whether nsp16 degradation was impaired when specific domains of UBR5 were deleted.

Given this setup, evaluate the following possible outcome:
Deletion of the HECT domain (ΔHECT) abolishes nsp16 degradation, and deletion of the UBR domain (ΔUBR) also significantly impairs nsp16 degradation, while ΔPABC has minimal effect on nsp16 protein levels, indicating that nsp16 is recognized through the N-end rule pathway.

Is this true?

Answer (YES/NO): NO